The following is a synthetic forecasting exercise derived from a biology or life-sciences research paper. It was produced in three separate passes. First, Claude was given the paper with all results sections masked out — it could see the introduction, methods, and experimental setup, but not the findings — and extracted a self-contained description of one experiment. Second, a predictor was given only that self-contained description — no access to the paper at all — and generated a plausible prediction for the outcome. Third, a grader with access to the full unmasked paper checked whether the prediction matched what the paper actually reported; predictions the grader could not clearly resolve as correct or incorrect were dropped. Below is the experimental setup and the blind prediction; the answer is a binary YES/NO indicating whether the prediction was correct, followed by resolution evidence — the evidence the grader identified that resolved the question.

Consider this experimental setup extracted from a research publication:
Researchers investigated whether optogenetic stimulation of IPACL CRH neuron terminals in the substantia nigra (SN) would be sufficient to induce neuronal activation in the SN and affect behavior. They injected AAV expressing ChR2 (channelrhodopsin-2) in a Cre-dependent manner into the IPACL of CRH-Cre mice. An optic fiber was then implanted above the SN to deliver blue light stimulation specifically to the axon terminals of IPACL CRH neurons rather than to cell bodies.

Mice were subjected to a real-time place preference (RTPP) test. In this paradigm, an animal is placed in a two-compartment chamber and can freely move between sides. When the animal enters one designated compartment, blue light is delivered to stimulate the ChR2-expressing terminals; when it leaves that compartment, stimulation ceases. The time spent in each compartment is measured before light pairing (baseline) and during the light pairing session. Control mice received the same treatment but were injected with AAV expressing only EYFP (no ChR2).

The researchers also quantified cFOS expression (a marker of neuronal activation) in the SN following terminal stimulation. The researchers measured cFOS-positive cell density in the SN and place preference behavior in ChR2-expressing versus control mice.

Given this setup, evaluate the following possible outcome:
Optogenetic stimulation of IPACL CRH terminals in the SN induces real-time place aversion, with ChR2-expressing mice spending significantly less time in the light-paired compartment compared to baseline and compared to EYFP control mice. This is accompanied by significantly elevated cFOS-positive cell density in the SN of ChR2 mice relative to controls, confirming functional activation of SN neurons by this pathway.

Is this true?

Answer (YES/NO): YES